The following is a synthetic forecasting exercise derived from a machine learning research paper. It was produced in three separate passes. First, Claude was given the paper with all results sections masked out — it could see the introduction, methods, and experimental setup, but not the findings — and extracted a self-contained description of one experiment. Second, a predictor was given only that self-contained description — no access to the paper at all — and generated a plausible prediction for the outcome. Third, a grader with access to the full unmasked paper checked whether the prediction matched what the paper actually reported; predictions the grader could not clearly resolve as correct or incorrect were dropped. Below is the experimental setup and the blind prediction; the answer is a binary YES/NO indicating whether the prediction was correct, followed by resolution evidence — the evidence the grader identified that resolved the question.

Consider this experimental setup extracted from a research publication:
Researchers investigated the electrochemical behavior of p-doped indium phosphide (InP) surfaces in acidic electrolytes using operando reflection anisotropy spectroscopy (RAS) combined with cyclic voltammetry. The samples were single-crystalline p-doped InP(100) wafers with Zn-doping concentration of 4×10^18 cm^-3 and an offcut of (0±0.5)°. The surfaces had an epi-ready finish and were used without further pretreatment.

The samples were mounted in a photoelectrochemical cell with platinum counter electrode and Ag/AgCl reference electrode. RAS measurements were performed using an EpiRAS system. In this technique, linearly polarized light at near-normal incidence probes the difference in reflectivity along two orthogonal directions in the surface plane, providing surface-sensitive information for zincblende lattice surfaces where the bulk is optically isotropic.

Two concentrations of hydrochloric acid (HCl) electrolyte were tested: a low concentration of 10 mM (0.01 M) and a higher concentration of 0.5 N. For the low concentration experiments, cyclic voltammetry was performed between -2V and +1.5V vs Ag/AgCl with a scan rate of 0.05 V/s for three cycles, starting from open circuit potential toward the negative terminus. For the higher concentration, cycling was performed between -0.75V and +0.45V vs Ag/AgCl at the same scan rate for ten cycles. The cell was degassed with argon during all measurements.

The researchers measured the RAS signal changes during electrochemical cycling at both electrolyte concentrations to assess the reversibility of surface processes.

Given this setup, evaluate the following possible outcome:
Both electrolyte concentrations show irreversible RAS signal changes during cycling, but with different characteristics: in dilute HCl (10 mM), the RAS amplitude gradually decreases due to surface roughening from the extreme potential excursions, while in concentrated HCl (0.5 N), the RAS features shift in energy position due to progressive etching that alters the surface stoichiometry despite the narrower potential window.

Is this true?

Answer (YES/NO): NO